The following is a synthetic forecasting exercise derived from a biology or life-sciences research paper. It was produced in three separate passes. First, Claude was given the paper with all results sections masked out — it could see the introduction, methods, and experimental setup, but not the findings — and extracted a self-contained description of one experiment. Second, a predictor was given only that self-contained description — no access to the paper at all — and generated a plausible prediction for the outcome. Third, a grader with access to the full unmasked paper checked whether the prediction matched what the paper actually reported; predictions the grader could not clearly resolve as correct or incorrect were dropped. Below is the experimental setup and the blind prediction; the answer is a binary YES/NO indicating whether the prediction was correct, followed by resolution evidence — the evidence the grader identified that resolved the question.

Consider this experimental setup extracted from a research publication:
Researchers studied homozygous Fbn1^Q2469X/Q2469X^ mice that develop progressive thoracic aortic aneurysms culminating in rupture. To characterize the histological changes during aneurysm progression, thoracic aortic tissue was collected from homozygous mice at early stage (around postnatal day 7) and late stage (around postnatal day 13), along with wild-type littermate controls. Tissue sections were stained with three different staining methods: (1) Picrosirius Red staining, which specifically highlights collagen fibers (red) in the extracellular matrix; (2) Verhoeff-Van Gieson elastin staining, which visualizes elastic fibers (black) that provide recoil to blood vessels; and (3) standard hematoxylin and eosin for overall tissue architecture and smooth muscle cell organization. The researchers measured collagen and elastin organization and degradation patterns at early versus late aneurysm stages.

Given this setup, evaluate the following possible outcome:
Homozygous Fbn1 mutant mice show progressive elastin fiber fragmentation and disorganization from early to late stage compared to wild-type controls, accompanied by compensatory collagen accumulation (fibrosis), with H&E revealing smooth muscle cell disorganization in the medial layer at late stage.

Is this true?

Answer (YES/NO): NO